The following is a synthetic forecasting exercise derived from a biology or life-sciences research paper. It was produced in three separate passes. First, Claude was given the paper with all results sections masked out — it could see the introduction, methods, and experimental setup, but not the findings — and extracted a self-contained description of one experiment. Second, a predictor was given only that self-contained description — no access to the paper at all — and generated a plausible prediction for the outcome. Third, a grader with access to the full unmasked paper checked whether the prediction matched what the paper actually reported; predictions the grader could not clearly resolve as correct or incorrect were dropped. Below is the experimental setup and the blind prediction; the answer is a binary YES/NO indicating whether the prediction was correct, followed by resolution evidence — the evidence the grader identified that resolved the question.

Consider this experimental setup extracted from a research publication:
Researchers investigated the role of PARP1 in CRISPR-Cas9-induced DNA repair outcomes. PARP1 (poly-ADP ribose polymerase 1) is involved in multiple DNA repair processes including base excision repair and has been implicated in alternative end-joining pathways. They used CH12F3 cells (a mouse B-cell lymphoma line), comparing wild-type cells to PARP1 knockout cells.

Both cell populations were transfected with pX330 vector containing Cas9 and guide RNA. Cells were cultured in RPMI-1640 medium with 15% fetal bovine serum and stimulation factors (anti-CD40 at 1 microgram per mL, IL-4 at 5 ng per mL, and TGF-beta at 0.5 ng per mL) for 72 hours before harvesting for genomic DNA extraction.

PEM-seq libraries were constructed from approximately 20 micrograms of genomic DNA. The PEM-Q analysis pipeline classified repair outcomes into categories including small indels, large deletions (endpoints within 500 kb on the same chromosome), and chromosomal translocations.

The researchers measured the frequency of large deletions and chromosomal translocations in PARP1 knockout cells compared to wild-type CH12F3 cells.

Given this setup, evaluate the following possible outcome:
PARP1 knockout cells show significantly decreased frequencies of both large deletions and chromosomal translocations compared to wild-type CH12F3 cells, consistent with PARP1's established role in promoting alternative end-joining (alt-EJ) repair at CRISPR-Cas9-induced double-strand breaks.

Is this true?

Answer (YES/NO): NO